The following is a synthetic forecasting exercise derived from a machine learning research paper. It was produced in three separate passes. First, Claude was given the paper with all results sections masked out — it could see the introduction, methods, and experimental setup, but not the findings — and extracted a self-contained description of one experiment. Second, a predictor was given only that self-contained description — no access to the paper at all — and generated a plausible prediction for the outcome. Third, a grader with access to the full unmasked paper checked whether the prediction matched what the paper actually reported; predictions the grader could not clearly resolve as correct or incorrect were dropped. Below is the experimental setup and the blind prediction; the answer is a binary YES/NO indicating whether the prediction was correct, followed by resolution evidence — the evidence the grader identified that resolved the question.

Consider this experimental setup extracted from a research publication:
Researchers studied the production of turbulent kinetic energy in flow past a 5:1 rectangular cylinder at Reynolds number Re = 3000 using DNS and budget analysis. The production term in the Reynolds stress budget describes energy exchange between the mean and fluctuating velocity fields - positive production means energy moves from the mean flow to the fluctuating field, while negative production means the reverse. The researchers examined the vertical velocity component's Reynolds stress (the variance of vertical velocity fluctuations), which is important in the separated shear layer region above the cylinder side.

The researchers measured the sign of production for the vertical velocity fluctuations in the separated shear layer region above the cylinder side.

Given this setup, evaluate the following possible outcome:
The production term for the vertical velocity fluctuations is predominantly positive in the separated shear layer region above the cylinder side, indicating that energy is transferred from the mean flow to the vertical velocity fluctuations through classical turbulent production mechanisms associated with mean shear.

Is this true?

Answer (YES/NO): NO